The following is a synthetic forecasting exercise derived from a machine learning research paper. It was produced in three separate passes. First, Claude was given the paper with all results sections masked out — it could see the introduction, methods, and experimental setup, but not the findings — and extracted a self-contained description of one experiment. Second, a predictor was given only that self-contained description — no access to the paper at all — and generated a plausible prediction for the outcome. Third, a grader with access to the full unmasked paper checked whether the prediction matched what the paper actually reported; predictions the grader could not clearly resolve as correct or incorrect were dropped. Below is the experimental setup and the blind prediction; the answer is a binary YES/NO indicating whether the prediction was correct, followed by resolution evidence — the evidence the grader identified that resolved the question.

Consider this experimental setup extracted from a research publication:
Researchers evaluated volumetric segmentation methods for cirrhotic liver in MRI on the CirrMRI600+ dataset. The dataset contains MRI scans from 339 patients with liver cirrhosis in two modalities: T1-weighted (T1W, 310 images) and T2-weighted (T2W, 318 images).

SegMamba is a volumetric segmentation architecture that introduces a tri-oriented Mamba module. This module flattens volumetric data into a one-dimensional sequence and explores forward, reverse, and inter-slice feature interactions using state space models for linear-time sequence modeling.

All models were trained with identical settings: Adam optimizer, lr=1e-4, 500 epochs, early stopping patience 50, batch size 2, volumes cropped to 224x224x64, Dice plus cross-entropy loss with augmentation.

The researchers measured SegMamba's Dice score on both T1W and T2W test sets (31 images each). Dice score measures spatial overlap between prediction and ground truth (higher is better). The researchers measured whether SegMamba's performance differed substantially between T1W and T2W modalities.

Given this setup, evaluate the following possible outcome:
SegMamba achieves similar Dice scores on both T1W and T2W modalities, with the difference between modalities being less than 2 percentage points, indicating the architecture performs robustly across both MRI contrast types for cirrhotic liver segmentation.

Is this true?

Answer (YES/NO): NO